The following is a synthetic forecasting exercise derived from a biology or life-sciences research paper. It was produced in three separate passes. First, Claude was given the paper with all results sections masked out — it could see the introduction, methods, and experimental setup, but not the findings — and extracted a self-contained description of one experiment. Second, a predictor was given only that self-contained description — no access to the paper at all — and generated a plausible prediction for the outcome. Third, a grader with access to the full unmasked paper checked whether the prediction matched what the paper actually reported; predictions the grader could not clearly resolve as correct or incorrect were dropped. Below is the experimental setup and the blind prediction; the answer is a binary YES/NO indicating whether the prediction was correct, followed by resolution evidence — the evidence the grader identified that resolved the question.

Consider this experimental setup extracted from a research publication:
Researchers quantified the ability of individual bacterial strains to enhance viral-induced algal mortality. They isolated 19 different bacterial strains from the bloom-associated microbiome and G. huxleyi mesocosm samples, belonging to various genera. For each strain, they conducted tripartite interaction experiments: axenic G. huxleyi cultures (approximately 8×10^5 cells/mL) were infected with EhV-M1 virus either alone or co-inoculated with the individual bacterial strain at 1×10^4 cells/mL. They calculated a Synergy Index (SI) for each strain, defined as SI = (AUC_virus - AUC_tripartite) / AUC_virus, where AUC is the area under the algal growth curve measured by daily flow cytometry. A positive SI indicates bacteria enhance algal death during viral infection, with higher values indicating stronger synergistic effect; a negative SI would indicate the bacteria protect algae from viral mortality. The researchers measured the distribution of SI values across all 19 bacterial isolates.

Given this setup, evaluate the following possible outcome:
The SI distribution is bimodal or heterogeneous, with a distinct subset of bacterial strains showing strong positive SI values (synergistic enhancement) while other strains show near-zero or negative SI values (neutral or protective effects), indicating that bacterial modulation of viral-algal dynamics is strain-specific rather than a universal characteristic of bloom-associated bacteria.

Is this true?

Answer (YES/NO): YES